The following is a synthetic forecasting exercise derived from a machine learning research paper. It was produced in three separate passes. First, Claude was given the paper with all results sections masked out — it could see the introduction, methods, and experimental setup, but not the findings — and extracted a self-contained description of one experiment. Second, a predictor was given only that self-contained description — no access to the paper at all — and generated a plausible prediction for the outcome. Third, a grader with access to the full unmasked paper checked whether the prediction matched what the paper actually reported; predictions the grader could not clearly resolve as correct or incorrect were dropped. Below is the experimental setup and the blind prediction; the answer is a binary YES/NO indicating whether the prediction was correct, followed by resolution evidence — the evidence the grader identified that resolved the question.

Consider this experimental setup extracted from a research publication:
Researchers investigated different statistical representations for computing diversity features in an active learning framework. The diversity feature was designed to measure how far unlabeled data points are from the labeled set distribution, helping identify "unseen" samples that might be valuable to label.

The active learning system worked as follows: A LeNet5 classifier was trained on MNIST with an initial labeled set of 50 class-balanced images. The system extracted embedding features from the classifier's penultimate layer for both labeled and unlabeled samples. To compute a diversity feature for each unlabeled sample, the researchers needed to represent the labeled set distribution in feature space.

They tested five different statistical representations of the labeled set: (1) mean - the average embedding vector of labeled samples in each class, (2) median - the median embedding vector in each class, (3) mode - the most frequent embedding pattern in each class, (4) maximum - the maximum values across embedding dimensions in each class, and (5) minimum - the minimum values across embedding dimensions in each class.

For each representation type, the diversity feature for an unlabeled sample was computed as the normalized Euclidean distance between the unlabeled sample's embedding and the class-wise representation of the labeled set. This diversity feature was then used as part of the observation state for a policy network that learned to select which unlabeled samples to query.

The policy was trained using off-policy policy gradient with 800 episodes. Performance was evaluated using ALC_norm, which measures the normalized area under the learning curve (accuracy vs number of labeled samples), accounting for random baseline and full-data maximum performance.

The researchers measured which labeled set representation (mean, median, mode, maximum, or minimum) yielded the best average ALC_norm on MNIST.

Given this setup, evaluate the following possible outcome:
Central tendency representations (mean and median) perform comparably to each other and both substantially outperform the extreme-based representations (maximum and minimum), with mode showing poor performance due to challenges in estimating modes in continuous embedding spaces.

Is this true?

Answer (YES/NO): NO